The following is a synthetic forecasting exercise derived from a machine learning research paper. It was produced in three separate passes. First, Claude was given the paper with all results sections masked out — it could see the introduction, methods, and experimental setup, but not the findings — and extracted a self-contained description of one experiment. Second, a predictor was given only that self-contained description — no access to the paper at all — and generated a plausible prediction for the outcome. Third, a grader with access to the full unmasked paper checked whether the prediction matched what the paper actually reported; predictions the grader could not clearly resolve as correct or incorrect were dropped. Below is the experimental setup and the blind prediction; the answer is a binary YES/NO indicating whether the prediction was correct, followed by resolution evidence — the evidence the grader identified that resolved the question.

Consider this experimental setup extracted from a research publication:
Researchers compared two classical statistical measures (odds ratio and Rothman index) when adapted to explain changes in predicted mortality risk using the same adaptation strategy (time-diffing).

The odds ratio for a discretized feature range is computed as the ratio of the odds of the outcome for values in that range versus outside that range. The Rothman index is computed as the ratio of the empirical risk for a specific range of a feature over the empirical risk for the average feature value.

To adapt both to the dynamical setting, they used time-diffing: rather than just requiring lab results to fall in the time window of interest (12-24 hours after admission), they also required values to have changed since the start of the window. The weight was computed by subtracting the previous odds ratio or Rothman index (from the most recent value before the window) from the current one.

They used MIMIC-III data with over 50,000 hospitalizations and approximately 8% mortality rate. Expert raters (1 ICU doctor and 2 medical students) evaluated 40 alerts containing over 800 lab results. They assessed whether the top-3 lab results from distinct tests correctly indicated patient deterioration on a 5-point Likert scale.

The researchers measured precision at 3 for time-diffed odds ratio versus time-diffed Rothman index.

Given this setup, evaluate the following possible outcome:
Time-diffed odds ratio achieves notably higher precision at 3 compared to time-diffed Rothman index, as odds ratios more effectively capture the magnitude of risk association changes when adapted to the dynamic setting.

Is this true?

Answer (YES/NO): NO